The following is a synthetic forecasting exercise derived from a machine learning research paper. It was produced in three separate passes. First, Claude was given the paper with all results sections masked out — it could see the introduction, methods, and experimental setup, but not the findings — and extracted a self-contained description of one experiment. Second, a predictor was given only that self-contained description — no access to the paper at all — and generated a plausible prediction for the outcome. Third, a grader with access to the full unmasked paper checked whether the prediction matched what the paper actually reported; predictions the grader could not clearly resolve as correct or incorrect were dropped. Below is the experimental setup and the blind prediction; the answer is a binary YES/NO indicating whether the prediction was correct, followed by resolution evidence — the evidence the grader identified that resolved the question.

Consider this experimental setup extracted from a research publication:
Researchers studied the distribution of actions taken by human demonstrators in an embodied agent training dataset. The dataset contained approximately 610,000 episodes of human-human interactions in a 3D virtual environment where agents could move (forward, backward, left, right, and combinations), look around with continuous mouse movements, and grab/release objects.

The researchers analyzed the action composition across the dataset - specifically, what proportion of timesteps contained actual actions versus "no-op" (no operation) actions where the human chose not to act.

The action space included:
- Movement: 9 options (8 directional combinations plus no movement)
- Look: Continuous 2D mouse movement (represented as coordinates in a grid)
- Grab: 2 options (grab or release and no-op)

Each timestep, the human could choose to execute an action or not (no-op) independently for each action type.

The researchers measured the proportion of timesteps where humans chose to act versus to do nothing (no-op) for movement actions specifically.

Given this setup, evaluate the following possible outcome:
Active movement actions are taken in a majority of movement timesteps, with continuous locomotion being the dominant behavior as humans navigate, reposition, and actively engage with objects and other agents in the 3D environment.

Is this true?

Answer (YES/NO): NO